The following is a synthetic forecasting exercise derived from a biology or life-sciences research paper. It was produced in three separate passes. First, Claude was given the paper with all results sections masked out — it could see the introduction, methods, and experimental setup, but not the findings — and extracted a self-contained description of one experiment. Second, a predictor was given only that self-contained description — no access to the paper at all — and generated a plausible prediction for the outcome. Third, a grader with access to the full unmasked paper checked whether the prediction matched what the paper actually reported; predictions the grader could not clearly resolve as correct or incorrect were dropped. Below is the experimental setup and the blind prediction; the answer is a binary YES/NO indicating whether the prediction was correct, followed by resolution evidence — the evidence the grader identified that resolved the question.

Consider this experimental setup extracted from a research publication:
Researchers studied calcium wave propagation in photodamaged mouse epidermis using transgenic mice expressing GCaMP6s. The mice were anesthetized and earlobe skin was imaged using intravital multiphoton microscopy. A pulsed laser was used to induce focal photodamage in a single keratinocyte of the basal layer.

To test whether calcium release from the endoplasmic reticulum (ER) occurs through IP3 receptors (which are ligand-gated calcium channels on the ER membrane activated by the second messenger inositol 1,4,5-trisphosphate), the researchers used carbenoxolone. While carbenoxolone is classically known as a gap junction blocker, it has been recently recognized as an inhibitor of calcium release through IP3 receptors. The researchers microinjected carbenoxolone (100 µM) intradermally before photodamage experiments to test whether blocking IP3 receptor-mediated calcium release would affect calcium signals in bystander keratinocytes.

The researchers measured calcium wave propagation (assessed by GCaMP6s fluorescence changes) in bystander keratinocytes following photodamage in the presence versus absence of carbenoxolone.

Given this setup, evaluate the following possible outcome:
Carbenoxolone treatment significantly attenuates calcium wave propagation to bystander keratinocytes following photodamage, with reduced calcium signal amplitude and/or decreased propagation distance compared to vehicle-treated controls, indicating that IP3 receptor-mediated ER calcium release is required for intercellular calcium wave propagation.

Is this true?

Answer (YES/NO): YES